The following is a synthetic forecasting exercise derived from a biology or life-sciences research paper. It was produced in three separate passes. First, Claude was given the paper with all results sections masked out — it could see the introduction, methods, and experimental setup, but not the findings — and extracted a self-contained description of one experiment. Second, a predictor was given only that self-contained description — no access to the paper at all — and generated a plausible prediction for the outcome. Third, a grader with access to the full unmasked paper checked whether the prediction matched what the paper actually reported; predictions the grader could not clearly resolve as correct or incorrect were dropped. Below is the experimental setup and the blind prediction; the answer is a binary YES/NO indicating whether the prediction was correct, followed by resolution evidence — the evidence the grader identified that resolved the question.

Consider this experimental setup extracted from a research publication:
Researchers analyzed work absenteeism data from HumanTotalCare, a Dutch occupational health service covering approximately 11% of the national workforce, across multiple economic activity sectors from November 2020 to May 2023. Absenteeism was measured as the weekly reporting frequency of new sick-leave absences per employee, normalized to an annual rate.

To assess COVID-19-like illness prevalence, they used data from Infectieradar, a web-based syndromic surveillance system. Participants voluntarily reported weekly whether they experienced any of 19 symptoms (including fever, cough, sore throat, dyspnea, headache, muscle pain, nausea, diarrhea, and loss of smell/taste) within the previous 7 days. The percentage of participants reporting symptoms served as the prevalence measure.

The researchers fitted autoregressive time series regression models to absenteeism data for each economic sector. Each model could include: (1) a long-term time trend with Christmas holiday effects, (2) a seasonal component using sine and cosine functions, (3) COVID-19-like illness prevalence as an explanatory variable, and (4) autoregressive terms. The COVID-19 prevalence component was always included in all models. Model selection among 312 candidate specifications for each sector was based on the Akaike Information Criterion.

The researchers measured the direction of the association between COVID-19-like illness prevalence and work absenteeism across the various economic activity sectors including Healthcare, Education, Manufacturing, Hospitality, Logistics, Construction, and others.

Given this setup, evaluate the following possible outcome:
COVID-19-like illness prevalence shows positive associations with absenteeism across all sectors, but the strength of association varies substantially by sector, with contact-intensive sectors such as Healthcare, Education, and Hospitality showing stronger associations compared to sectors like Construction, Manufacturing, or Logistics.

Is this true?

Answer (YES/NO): NO